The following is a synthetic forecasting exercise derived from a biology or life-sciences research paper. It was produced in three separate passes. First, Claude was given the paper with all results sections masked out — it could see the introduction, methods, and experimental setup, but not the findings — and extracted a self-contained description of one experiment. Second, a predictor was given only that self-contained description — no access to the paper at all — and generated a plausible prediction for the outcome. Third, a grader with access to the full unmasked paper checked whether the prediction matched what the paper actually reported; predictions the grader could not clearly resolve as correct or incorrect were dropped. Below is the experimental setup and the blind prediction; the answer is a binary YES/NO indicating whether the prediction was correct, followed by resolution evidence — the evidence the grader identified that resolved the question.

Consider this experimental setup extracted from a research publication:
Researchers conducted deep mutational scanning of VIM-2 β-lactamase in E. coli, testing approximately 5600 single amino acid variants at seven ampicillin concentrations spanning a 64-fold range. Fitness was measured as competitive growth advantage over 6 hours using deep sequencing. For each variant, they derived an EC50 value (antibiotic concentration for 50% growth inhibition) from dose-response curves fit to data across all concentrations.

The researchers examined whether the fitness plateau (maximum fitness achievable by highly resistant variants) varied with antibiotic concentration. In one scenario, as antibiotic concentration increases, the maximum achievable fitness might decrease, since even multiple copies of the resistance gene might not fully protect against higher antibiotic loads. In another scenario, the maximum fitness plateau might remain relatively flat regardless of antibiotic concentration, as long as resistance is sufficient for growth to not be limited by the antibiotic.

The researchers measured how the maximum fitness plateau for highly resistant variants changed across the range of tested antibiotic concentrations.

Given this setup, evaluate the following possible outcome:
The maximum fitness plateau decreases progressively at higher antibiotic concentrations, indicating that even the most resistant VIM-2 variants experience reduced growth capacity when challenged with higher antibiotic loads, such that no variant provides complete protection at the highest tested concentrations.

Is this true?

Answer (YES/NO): NO